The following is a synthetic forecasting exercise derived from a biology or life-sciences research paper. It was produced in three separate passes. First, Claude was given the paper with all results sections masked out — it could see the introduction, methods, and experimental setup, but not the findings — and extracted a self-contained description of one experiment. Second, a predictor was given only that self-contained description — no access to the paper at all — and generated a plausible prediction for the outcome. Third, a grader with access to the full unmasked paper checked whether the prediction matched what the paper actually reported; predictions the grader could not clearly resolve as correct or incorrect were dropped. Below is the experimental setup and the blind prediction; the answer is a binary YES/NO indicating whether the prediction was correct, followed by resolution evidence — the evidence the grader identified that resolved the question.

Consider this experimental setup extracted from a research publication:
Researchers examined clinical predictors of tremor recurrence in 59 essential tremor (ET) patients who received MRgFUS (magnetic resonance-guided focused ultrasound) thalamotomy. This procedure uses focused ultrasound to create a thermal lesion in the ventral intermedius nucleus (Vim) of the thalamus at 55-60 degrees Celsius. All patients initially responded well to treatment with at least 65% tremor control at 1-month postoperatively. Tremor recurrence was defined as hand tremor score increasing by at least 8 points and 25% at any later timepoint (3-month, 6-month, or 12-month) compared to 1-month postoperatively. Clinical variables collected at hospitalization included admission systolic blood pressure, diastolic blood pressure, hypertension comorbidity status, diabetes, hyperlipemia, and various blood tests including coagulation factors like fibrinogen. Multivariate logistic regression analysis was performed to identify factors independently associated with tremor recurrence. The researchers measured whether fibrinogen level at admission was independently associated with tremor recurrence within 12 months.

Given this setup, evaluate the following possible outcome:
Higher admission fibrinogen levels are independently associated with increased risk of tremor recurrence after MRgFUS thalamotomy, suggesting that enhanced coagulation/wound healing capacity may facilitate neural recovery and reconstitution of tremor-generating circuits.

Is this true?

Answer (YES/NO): YES